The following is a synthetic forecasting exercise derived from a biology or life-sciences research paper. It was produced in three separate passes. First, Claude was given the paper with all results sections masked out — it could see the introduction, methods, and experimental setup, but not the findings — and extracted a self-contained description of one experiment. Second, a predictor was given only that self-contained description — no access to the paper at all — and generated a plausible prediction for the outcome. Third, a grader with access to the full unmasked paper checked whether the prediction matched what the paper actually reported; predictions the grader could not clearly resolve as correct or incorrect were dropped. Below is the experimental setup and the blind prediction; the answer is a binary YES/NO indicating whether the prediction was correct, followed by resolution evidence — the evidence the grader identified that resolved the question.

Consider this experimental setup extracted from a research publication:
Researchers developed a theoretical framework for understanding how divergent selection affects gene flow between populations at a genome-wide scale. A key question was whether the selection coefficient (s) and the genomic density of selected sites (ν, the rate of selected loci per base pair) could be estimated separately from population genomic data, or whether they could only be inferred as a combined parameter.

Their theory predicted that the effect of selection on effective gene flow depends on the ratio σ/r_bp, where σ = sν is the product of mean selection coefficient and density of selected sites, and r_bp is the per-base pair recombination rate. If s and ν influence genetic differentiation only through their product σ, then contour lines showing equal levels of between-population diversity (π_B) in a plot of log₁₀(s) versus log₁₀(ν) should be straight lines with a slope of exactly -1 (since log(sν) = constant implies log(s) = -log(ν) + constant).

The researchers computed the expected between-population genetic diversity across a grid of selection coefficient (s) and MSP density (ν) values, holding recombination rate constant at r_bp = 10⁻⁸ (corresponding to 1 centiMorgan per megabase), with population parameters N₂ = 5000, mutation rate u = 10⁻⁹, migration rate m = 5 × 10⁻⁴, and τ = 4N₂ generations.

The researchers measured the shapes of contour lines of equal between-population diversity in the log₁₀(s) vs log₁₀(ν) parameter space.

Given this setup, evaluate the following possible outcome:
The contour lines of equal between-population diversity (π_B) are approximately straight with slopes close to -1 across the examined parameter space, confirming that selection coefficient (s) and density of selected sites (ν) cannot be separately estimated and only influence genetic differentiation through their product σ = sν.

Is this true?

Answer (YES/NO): YES